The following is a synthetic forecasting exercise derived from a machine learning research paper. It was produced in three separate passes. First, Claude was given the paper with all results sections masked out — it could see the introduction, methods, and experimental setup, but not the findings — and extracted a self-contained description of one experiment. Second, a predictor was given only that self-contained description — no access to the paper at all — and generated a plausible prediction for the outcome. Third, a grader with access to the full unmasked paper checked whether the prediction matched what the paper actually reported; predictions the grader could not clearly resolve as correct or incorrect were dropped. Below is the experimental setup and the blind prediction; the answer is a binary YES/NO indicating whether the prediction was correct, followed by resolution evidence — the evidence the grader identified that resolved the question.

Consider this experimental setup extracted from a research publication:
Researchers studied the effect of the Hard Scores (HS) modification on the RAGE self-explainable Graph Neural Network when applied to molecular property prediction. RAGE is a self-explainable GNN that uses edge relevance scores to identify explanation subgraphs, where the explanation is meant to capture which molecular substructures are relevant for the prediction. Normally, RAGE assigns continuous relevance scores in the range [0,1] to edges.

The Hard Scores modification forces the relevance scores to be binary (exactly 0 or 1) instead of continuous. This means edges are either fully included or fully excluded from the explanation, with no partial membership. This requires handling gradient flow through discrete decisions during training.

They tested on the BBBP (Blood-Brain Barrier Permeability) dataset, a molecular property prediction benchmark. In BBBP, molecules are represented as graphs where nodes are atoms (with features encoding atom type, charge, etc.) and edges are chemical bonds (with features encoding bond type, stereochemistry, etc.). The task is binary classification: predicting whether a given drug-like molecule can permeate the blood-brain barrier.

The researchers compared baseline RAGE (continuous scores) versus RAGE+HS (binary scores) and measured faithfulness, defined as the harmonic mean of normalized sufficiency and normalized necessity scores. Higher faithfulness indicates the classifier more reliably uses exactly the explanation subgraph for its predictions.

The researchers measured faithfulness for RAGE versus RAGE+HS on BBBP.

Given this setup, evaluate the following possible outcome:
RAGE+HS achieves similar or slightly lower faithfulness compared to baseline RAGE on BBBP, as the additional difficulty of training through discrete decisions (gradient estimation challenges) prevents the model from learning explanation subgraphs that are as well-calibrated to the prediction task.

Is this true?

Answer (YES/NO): NO